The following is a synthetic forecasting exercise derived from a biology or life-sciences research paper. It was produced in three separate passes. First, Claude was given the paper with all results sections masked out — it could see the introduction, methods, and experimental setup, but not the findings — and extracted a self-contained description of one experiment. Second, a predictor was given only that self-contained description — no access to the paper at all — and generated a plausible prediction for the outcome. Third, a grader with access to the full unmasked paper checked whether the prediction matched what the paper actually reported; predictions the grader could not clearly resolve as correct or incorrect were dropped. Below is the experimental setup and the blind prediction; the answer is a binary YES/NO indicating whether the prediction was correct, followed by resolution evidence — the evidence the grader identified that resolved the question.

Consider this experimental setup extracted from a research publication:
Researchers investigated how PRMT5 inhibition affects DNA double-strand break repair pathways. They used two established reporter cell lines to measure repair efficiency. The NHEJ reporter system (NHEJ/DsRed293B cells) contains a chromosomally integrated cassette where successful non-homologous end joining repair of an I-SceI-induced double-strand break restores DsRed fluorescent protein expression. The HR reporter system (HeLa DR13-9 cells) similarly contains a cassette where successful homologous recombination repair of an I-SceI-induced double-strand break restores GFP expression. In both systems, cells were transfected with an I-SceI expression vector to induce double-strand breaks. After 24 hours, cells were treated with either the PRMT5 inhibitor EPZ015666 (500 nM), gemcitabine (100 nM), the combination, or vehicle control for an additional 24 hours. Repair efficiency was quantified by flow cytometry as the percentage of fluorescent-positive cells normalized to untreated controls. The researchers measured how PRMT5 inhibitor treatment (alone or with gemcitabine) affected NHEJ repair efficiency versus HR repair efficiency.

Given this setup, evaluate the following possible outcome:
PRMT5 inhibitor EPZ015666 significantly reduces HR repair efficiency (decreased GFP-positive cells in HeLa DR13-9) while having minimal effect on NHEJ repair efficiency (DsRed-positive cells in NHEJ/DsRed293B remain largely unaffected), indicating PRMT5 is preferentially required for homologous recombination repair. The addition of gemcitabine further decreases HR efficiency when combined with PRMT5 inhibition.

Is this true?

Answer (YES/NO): NO